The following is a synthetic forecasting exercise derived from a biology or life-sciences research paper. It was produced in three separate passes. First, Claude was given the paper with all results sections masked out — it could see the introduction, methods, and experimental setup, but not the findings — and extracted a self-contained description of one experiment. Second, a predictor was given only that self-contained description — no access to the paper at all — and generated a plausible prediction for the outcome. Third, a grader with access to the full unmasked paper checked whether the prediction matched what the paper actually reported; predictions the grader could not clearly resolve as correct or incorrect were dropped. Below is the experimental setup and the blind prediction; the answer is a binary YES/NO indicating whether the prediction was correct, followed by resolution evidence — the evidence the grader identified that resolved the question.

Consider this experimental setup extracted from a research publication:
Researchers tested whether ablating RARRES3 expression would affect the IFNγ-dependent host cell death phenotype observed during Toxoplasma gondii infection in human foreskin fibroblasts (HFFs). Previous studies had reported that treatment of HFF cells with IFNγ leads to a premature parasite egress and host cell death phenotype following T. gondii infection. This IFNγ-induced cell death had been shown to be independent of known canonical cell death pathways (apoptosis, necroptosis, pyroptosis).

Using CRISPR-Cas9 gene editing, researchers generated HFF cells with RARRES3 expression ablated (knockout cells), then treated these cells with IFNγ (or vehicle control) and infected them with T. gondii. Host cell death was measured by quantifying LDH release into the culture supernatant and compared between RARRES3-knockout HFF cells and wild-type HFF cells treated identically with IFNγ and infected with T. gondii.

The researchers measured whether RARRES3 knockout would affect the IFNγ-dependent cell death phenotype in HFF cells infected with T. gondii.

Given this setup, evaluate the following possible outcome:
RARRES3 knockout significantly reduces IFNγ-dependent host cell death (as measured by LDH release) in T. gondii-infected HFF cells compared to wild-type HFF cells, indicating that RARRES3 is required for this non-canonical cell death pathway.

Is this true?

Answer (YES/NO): NO